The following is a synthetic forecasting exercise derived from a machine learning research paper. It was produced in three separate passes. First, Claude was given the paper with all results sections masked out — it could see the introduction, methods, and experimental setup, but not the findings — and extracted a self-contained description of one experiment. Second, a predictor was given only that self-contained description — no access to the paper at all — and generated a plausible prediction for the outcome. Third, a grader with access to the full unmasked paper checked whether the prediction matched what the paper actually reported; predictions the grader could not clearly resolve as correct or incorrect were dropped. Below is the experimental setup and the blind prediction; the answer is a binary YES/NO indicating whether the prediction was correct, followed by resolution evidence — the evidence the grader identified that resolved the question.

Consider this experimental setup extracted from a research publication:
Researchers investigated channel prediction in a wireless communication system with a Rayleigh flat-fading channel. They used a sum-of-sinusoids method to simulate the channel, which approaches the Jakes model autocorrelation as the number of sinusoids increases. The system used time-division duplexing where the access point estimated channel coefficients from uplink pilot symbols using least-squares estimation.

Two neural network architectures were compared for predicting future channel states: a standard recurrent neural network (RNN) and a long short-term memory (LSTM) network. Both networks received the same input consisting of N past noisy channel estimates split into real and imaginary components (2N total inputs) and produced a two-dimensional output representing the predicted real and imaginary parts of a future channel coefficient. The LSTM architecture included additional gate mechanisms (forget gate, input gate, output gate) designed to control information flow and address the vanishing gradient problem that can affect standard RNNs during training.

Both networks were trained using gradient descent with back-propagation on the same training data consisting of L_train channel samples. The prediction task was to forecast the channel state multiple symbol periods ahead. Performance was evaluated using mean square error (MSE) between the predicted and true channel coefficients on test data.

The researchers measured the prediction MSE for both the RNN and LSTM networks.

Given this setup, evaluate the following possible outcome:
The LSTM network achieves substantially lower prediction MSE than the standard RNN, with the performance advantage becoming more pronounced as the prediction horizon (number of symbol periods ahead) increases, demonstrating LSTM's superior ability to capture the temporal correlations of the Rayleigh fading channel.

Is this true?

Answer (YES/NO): NO